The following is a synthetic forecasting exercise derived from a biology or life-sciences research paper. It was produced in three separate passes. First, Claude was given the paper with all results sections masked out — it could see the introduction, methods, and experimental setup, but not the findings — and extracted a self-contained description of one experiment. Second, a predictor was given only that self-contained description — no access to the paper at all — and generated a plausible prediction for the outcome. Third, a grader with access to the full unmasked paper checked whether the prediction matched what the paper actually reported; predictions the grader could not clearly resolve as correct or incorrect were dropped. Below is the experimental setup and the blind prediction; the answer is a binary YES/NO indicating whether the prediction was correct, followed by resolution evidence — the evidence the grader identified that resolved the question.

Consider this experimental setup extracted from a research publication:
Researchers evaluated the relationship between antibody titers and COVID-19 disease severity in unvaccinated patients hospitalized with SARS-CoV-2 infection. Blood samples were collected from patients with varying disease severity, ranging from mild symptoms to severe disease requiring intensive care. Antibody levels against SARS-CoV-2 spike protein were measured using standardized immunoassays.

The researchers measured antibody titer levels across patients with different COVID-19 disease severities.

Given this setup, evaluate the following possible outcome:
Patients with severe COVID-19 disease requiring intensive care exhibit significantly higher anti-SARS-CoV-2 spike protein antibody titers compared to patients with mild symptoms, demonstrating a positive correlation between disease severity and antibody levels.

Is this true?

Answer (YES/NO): YES